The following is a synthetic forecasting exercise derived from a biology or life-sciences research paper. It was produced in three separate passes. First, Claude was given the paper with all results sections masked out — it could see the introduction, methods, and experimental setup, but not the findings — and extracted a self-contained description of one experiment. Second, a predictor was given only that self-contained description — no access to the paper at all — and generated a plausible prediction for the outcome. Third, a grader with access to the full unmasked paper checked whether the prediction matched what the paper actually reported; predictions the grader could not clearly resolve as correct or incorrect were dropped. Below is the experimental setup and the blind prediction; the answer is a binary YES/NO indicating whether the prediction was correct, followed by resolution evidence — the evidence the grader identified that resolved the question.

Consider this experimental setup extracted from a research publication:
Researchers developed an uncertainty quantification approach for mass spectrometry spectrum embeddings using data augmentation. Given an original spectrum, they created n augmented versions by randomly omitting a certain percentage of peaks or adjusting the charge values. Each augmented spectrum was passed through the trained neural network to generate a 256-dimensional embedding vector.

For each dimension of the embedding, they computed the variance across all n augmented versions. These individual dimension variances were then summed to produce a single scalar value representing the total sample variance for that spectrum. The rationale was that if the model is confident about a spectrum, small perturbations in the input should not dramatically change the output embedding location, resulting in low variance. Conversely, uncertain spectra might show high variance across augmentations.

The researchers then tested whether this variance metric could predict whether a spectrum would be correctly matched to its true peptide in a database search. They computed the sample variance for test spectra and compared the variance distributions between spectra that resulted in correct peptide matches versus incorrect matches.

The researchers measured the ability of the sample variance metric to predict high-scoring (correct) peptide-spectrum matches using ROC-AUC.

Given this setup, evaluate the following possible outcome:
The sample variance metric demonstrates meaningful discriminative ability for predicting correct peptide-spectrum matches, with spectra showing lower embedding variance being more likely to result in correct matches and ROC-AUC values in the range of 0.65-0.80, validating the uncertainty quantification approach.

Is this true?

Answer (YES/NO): NO